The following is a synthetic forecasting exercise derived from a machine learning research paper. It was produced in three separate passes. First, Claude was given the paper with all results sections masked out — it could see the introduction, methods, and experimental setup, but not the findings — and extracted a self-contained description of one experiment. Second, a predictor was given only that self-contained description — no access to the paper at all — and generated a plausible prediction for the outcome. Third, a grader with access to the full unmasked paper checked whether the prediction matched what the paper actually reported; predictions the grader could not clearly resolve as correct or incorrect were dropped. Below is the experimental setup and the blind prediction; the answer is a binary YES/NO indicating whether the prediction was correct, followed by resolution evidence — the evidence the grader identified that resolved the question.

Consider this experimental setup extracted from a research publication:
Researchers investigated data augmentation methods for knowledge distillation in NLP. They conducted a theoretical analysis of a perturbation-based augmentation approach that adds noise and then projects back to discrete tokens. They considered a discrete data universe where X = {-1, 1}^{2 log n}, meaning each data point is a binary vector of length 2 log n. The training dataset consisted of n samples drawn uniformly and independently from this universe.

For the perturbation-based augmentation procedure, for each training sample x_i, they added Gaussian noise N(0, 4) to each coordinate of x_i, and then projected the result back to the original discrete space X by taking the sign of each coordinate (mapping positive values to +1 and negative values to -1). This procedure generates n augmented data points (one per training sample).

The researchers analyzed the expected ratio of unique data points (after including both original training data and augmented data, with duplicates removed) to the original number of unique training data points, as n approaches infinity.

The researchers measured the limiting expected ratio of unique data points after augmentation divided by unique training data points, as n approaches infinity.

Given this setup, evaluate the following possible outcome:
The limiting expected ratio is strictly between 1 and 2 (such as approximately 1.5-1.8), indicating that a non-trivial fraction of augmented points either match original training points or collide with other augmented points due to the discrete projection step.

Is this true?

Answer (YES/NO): NO